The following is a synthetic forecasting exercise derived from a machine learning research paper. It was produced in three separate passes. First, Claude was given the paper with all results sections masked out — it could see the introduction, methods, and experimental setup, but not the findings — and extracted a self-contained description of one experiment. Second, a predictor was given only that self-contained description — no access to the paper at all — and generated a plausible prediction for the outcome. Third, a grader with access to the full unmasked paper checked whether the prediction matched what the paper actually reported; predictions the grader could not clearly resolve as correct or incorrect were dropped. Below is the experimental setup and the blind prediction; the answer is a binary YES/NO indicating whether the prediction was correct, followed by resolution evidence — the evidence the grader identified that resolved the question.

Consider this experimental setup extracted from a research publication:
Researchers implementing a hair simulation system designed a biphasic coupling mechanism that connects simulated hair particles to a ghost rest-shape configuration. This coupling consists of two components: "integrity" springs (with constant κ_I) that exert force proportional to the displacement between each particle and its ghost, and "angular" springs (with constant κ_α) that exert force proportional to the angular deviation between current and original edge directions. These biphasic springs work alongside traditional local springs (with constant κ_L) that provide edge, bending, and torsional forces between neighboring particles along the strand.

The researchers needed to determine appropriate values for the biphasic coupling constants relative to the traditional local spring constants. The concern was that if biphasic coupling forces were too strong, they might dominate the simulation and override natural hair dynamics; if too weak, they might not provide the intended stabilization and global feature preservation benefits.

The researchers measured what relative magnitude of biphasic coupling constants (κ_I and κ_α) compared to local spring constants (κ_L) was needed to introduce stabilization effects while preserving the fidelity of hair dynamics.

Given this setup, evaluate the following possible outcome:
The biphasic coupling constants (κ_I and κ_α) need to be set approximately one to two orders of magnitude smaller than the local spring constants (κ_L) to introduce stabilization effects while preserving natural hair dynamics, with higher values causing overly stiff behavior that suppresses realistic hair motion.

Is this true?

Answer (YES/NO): NO